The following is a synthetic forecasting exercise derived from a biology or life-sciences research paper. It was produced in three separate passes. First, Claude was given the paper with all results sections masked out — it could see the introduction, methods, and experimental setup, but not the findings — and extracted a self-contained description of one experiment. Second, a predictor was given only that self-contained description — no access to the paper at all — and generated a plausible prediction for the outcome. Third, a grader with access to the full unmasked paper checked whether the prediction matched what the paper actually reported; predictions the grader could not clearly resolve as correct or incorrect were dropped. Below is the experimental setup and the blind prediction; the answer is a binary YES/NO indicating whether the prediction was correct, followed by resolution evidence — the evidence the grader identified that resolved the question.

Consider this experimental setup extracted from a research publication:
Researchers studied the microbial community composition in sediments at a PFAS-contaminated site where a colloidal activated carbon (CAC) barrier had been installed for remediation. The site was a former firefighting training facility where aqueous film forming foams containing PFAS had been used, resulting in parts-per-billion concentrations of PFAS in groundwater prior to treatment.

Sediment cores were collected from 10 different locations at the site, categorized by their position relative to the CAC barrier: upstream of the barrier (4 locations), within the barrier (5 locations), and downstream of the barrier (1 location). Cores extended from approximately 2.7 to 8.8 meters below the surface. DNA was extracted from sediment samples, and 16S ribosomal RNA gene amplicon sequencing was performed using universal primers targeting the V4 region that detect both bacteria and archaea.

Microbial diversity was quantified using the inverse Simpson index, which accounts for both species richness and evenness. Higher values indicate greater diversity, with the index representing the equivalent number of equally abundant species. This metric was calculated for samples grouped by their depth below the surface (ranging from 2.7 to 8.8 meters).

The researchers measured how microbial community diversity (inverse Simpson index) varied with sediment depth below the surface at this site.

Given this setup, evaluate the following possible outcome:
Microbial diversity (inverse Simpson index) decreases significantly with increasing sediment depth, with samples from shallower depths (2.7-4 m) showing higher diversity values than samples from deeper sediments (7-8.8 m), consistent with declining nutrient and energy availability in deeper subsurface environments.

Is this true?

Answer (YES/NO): YES